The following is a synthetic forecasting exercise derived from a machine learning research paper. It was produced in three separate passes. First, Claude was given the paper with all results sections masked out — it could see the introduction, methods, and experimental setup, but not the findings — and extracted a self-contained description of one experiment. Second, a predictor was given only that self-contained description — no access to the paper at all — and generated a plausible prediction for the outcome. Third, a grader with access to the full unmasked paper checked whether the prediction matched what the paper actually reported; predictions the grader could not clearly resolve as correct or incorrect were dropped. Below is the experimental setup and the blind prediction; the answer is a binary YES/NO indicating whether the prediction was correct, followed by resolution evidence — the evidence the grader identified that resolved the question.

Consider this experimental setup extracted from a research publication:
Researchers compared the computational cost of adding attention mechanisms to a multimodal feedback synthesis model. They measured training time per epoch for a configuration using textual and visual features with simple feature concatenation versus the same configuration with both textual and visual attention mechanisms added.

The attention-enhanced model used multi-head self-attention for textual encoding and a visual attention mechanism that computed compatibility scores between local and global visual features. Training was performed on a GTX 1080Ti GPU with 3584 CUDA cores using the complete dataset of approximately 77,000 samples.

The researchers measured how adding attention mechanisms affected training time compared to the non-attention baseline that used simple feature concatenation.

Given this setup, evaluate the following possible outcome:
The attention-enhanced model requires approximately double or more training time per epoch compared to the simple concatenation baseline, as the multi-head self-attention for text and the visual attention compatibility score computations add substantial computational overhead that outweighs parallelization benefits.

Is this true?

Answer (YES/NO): NO